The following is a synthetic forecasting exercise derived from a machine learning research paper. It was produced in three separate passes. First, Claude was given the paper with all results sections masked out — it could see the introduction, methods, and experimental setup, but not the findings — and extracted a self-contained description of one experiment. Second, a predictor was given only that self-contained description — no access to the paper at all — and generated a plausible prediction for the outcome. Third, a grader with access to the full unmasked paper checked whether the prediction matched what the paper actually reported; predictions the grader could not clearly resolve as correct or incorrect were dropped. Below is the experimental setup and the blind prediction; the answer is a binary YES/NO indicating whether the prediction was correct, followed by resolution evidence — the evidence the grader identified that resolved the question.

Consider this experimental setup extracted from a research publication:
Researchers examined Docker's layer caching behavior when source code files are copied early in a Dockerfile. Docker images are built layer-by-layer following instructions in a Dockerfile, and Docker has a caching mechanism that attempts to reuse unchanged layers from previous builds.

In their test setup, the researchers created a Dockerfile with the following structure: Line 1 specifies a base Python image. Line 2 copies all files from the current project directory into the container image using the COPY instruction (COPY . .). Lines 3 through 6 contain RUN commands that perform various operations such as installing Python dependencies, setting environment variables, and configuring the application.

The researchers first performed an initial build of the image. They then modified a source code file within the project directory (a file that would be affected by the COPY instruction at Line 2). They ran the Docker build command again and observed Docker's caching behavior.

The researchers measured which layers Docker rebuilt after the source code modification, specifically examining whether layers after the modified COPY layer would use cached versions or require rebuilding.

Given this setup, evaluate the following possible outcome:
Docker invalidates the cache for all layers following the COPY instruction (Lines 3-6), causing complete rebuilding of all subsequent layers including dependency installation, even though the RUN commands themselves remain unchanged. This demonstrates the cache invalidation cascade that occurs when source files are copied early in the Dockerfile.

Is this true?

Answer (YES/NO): YES